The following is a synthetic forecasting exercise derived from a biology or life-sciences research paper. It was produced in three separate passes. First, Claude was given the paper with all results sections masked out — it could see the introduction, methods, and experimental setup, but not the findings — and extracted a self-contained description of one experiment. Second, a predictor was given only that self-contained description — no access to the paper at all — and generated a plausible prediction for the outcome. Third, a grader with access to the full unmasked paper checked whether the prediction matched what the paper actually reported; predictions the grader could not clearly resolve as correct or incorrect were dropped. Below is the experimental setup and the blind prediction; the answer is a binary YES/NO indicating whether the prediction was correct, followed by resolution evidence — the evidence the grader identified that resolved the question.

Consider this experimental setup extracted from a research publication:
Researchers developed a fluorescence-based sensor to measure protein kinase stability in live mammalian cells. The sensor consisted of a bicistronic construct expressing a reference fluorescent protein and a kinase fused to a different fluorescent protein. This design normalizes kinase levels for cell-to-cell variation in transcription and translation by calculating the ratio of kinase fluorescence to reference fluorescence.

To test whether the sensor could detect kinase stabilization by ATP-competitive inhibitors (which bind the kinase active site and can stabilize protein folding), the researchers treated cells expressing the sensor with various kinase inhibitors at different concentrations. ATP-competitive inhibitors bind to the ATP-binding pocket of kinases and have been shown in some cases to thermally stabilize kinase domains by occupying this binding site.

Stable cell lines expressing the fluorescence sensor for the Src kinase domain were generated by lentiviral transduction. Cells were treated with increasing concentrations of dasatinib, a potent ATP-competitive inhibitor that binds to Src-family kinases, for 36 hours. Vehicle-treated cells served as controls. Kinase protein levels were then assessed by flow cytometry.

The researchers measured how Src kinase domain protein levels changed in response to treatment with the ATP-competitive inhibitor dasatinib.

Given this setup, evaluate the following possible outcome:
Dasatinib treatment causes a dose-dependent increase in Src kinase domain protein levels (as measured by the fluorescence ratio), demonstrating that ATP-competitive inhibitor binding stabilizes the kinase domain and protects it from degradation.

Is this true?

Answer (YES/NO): NO